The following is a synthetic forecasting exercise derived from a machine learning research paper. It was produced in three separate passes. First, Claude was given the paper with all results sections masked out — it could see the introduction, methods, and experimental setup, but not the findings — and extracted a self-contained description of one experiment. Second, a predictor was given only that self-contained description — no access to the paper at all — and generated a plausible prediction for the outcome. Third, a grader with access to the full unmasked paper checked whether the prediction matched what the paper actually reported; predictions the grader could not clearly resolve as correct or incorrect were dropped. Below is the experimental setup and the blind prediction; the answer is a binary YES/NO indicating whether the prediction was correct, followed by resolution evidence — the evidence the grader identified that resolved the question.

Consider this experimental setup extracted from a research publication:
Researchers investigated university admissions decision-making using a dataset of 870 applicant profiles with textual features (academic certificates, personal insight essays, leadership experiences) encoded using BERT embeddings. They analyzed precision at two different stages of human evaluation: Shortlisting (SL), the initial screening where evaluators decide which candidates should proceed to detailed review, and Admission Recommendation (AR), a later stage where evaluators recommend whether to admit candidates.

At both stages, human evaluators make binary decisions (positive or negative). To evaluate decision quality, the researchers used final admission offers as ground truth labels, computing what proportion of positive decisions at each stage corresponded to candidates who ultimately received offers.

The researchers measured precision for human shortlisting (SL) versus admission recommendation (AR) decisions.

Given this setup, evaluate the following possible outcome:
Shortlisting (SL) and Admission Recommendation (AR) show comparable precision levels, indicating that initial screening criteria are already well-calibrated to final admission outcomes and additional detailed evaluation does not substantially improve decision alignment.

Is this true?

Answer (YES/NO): NO